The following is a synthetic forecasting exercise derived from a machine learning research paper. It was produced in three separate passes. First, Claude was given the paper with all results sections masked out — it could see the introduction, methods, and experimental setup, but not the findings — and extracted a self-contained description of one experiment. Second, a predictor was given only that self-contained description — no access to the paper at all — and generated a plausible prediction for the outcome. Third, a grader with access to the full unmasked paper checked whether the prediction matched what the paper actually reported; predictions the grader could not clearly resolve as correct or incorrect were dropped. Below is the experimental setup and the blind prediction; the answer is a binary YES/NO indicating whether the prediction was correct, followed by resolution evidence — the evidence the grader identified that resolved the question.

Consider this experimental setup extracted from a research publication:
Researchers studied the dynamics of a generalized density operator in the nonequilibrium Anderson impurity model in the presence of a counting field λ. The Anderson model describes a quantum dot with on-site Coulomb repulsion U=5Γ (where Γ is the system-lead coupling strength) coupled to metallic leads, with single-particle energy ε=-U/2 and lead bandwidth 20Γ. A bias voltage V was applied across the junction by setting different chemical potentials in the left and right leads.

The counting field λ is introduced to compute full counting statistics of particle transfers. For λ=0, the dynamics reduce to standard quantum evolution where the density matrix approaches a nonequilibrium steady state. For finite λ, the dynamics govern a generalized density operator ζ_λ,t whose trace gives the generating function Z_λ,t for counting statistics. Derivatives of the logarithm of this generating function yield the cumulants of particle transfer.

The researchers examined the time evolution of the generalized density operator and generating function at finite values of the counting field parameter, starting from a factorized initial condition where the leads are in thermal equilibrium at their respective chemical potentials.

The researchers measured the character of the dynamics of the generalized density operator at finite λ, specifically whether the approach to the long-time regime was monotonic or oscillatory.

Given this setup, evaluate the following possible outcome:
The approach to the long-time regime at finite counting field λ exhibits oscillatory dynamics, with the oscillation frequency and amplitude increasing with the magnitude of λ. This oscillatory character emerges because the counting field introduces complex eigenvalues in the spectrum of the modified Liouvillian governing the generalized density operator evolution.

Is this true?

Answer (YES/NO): NO